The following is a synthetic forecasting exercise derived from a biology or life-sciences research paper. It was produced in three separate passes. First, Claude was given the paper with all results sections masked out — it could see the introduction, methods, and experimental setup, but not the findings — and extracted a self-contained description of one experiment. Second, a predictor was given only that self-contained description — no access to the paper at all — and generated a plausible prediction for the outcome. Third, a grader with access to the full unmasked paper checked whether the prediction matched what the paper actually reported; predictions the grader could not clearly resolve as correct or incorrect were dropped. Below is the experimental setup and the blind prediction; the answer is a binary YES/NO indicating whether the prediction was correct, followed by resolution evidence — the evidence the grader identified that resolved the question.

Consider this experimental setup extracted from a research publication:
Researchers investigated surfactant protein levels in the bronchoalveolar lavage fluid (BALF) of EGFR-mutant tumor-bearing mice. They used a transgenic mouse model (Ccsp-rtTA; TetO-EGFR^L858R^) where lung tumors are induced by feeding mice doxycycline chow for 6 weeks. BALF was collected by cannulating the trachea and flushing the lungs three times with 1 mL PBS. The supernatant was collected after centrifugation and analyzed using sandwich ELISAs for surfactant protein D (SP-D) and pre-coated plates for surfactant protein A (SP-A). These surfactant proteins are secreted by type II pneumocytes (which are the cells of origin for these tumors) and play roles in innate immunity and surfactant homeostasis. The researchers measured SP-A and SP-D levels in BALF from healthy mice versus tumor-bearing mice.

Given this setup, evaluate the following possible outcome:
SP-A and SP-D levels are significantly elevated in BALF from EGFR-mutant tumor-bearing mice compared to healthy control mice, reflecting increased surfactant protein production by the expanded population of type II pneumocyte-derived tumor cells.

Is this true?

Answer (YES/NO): YES